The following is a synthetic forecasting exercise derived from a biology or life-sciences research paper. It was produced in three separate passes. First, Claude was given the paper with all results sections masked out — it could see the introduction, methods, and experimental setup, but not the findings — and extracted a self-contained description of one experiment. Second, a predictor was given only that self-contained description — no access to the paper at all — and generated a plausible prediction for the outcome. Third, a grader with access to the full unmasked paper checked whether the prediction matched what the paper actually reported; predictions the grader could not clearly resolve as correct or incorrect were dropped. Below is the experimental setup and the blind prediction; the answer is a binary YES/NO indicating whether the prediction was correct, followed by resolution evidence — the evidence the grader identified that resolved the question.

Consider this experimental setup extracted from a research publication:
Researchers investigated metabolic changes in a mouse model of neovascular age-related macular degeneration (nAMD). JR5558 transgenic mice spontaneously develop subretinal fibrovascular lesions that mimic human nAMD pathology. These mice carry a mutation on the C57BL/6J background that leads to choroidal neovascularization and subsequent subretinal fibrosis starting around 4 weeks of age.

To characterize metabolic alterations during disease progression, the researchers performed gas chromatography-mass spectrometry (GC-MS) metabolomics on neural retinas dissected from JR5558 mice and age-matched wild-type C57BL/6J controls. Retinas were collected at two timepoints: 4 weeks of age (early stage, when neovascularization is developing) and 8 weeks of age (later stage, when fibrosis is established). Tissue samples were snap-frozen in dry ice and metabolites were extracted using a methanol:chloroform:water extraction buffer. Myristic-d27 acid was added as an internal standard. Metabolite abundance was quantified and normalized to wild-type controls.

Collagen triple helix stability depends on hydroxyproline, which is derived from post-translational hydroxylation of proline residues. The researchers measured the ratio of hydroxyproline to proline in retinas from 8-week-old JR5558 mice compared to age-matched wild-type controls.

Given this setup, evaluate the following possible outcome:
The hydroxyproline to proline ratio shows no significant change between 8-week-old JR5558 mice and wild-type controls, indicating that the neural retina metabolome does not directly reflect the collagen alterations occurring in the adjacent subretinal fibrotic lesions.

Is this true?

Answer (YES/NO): NO